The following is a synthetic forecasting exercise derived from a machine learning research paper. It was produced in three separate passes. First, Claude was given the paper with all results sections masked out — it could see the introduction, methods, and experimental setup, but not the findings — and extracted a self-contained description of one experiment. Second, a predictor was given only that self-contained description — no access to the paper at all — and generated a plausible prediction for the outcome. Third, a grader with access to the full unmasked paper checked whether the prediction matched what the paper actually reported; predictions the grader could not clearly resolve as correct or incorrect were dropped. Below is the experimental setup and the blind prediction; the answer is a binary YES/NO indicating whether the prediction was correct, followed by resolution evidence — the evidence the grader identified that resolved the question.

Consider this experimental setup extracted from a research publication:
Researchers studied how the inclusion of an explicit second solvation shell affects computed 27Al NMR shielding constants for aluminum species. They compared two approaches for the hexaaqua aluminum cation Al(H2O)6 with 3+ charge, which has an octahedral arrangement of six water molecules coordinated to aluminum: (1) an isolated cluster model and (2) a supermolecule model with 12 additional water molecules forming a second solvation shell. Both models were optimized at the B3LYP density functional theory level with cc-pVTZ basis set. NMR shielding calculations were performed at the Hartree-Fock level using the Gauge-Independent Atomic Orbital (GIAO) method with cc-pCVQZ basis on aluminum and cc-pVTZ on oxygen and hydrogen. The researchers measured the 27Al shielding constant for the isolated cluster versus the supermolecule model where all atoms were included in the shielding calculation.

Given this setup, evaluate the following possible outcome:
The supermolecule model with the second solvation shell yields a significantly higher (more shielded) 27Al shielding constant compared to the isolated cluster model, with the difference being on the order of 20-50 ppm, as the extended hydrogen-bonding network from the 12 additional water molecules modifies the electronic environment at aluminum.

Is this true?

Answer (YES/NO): NO